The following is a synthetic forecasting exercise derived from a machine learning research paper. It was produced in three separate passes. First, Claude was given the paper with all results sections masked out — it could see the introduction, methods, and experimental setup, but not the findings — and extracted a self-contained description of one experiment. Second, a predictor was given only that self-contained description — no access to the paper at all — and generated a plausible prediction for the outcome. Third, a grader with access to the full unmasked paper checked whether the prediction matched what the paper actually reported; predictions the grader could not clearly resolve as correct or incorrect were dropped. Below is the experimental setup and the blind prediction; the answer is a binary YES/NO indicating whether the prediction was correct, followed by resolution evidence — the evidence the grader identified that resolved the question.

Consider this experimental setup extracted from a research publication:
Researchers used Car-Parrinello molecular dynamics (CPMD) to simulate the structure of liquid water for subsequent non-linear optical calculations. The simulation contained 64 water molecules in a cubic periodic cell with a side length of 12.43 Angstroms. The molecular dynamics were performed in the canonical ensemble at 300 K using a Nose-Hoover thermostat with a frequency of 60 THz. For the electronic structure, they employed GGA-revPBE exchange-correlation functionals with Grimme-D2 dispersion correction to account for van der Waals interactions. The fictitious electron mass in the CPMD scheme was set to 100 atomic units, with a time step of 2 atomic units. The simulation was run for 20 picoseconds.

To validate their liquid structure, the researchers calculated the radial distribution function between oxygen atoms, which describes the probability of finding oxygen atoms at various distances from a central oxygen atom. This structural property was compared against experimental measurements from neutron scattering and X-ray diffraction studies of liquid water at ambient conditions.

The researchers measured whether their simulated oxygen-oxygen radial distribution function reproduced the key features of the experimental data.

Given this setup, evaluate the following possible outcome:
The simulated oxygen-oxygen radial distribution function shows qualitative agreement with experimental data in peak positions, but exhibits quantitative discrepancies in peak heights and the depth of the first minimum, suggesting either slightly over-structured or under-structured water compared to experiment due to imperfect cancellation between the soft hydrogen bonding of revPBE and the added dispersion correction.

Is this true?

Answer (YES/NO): NO